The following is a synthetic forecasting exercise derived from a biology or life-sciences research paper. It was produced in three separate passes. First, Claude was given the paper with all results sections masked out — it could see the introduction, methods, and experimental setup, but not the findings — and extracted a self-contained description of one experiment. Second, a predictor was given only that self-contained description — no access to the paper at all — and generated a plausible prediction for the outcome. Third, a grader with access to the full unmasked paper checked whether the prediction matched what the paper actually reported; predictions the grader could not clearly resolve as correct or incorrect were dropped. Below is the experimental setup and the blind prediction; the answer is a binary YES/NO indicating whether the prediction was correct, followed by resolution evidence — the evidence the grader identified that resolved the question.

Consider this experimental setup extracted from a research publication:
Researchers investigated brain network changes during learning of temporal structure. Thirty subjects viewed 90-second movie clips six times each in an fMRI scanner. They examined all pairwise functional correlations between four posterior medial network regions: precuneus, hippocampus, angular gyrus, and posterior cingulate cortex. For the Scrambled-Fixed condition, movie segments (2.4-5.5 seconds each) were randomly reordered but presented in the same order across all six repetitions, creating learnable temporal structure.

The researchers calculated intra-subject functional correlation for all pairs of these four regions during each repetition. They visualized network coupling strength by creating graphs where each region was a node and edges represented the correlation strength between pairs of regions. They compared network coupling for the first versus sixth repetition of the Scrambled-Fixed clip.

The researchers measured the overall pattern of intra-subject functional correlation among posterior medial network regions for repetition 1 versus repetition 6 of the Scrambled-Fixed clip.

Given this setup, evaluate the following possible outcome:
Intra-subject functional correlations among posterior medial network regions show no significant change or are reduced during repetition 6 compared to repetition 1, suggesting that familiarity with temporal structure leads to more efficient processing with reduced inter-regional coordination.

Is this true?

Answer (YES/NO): NO